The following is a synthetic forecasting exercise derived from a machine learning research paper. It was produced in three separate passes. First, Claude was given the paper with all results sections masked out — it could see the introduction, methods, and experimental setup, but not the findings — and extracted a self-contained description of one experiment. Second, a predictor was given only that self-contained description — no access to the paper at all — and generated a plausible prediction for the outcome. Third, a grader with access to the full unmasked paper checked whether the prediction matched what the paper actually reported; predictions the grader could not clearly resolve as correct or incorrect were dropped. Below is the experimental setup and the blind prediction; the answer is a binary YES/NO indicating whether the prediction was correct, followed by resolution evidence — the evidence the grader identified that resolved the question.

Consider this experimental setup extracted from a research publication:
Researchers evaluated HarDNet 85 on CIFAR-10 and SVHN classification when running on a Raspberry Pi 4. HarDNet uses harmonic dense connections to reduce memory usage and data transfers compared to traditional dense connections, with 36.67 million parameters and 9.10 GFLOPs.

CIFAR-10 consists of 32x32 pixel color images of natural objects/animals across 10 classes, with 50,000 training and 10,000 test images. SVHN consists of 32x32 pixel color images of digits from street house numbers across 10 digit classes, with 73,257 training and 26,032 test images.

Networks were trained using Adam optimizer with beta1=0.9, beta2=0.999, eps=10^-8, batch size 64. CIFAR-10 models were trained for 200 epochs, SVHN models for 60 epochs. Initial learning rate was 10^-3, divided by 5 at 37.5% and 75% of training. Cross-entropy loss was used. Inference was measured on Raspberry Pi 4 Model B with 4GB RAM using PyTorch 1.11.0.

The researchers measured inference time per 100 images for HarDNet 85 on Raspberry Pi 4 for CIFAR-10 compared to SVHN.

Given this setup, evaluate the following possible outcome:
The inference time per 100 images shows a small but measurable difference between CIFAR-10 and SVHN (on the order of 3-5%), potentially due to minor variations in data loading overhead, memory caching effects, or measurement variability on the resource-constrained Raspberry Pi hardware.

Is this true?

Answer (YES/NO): NO